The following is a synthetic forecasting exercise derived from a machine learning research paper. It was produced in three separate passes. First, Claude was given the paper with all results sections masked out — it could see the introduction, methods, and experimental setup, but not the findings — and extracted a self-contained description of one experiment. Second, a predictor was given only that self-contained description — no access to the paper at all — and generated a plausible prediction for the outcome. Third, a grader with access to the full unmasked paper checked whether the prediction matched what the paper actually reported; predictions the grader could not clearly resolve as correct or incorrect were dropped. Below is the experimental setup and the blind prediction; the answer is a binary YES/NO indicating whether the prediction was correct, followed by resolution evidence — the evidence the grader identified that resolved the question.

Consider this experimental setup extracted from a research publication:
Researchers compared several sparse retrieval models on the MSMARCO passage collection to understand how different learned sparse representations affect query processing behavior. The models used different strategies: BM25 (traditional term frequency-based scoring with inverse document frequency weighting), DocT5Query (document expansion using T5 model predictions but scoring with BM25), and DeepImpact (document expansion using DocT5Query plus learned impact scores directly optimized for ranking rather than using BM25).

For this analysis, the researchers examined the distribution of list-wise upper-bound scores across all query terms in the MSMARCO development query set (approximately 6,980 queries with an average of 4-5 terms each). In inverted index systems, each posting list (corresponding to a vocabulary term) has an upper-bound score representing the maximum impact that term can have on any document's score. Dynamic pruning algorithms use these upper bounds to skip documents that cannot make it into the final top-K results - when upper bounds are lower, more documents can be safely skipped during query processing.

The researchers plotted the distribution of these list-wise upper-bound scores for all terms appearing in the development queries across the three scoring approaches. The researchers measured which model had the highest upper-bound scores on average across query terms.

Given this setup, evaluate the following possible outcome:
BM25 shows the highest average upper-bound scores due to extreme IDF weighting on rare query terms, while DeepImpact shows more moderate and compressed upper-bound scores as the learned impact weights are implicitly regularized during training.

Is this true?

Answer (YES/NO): NO